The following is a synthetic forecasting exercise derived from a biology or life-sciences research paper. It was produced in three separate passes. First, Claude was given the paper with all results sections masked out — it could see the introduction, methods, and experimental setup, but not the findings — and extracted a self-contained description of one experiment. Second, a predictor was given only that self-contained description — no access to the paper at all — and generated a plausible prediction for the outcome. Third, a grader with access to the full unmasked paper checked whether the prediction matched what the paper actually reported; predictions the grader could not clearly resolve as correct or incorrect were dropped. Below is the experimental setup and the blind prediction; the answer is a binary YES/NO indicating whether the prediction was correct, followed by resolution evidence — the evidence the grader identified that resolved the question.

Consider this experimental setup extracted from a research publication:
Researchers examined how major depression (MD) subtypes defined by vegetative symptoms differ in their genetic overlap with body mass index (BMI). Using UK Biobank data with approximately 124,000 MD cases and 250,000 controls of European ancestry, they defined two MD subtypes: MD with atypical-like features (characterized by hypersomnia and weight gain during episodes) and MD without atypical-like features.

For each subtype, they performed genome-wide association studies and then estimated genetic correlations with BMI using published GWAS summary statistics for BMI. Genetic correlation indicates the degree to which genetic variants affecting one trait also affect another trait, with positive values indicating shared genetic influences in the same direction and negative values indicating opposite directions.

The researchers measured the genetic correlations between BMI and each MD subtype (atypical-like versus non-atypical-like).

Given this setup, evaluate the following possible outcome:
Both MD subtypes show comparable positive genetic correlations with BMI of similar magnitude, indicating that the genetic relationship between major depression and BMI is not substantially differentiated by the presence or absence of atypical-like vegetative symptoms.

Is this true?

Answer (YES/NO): NO